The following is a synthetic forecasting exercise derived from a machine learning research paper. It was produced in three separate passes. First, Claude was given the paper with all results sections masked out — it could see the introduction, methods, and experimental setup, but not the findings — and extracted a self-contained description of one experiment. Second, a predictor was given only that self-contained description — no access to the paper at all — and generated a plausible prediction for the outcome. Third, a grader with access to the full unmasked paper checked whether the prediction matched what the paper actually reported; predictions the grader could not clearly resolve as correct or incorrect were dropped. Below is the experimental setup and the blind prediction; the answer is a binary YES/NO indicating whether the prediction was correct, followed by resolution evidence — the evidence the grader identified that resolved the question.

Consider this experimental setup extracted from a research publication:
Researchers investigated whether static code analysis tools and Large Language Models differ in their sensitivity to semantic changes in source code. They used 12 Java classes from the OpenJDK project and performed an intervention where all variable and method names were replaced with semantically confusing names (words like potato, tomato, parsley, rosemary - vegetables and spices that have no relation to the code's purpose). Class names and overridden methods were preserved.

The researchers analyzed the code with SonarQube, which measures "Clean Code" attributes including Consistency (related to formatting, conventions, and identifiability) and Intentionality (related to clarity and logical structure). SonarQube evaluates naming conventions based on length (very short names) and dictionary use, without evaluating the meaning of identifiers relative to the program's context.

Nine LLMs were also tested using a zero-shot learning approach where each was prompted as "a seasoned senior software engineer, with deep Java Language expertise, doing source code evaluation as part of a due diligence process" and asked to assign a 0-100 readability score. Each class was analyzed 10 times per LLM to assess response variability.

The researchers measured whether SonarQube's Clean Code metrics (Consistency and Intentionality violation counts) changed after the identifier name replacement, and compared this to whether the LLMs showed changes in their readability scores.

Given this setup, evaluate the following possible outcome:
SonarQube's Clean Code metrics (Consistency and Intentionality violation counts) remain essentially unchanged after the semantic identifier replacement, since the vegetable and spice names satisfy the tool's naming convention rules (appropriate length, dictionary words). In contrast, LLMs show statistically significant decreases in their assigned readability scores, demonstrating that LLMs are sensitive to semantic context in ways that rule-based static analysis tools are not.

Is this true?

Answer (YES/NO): YES